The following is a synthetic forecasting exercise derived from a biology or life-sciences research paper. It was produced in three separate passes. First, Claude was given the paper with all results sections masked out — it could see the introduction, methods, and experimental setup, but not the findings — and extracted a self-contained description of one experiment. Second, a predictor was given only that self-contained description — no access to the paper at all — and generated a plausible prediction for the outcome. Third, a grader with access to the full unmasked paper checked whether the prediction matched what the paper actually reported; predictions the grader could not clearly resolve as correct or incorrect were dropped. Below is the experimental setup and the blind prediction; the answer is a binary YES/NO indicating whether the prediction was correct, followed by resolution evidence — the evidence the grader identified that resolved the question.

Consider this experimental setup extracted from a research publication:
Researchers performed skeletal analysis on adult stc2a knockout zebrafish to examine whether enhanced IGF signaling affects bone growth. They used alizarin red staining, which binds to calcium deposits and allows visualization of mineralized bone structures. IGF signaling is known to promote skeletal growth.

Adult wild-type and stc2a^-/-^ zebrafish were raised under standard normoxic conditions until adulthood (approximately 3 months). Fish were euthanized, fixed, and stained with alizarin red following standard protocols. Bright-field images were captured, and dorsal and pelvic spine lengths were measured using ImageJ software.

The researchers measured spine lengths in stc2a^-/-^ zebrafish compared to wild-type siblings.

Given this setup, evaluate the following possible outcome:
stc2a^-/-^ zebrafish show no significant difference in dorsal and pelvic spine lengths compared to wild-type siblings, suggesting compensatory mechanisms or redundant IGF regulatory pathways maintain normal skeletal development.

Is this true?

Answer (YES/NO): NO